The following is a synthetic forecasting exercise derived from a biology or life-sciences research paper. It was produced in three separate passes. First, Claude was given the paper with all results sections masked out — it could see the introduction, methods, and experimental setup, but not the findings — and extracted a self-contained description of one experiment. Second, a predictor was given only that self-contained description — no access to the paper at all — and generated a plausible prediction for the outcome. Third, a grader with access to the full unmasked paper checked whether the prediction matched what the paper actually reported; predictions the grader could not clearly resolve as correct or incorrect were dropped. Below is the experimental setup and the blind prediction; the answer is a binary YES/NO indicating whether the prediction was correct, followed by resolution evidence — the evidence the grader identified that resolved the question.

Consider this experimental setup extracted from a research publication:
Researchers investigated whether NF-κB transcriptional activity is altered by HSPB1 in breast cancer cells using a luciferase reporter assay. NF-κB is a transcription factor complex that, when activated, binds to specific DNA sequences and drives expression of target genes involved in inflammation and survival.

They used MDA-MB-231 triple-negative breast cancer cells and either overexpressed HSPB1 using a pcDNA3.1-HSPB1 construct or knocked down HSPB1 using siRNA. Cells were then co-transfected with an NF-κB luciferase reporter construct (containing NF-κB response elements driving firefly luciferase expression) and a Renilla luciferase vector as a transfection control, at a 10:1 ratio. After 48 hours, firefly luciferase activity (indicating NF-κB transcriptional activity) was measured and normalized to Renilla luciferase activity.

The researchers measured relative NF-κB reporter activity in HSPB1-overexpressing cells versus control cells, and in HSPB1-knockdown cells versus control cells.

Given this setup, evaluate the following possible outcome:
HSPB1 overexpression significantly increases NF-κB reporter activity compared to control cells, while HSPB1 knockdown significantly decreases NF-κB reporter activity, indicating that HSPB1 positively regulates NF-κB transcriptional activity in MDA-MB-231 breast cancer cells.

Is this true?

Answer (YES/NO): YES